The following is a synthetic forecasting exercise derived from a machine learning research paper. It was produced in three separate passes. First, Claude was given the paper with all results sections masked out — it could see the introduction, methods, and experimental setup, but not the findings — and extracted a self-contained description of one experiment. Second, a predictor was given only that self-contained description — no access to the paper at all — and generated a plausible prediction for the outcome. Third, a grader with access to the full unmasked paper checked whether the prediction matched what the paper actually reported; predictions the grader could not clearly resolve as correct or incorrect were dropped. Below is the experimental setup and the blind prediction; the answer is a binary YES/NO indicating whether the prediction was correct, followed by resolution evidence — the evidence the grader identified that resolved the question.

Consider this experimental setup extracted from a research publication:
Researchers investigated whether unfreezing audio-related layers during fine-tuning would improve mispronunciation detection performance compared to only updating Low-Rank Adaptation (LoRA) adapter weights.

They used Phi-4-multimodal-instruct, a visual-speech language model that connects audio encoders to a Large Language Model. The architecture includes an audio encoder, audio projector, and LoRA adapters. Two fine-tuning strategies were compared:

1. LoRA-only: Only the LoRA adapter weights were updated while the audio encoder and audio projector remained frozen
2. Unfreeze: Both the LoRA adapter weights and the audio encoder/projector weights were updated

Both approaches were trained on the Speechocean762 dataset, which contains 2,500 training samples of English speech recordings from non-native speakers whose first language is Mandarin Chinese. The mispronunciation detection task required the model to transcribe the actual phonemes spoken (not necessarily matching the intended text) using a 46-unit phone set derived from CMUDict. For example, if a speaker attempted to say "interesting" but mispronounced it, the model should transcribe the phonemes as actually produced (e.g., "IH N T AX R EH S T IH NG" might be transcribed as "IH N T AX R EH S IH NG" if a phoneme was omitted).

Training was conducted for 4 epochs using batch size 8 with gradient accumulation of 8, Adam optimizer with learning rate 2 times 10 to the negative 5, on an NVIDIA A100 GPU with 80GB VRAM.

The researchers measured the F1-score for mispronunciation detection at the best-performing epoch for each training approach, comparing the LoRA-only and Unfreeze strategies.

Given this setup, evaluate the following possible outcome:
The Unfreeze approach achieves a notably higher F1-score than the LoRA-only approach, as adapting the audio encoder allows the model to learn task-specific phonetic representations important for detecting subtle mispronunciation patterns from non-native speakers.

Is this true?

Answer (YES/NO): NO